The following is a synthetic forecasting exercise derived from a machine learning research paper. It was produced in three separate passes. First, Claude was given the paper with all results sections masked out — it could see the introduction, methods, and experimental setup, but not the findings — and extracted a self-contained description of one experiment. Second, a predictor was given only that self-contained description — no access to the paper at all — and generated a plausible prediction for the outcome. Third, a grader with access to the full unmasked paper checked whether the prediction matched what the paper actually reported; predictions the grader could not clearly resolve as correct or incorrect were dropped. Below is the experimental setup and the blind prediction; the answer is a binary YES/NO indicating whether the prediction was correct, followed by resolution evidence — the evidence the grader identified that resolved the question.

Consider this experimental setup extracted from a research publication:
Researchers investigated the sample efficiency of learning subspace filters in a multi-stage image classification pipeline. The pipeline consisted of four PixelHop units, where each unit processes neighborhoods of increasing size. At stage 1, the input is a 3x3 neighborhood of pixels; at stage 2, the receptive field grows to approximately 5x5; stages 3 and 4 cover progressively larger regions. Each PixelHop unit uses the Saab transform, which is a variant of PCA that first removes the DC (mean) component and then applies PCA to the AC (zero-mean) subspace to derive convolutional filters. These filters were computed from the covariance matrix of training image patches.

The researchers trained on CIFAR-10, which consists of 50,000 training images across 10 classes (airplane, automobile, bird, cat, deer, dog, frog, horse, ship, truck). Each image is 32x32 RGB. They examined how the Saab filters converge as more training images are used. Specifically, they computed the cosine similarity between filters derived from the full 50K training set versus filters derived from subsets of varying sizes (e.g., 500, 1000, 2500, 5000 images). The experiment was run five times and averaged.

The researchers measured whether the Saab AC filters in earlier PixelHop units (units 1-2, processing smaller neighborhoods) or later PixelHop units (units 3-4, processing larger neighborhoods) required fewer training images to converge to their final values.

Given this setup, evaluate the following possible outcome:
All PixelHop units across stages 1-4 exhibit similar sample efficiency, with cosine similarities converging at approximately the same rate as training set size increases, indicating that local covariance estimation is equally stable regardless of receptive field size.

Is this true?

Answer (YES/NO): NO